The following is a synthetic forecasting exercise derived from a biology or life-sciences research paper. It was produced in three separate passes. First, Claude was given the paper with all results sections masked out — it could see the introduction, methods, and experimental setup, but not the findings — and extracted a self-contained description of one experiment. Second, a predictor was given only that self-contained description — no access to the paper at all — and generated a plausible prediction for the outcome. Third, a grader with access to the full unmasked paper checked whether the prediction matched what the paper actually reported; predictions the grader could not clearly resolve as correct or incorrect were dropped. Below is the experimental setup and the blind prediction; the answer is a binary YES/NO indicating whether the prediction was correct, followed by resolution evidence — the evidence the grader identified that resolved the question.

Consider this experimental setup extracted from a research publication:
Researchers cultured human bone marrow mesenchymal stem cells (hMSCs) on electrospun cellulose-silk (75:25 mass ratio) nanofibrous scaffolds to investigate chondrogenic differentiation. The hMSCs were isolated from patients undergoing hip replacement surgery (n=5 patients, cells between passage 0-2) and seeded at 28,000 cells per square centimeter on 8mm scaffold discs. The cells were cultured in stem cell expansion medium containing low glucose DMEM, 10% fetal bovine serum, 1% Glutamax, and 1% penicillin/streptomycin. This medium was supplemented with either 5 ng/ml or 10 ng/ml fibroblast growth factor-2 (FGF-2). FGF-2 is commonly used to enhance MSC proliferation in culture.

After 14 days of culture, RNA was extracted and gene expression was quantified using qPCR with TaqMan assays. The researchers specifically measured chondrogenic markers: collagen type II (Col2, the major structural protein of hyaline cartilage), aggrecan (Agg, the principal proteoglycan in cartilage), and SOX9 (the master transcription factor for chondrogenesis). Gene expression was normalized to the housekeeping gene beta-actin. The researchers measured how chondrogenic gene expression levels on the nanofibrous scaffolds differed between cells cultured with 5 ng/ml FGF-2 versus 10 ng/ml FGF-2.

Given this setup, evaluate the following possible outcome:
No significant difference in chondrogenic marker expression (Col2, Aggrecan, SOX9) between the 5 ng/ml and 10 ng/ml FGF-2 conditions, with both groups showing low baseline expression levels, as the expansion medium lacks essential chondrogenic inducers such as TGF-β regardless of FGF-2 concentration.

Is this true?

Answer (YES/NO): NO